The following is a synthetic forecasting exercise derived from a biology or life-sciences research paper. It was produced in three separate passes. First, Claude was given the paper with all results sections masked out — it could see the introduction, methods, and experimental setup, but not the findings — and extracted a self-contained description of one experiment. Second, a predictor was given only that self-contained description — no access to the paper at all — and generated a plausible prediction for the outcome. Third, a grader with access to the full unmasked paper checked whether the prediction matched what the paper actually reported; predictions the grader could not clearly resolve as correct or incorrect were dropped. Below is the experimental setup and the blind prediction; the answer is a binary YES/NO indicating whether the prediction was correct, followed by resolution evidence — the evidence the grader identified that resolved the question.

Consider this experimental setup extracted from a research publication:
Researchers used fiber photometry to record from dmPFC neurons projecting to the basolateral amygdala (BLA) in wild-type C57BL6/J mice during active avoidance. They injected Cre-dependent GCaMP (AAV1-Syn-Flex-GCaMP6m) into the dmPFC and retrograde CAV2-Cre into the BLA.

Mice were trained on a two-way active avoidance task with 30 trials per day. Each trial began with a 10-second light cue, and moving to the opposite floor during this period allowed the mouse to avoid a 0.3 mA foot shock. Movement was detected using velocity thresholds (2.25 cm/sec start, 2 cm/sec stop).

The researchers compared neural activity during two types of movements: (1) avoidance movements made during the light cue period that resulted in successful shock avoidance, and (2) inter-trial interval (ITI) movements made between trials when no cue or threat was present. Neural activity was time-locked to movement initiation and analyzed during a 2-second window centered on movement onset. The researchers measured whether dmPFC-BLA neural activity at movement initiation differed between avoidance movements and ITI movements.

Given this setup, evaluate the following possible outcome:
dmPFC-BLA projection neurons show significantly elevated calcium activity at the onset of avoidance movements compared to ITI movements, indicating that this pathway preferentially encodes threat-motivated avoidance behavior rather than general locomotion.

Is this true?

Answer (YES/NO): NO